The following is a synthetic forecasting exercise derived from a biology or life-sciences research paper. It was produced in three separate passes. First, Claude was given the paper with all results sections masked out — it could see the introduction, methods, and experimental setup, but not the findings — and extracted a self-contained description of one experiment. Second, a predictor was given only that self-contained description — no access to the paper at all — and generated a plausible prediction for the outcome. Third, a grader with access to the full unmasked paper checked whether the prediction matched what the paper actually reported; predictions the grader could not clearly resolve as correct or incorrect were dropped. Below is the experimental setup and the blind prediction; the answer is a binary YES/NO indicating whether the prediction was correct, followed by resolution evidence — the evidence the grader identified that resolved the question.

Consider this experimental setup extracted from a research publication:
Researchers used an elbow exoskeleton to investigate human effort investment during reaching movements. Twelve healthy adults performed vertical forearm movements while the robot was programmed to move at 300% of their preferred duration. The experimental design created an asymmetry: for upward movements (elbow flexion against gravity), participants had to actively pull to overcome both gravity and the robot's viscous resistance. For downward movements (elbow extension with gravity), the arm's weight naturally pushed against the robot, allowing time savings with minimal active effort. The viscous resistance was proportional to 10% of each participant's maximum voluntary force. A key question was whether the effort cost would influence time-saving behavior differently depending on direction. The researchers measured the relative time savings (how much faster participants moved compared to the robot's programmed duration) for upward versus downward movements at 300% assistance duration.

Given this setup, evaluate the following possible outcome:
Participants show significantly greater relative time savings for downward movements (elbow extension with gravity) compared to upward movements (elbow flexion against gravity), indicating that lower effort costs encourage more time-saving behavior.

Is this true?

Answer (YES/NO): YES